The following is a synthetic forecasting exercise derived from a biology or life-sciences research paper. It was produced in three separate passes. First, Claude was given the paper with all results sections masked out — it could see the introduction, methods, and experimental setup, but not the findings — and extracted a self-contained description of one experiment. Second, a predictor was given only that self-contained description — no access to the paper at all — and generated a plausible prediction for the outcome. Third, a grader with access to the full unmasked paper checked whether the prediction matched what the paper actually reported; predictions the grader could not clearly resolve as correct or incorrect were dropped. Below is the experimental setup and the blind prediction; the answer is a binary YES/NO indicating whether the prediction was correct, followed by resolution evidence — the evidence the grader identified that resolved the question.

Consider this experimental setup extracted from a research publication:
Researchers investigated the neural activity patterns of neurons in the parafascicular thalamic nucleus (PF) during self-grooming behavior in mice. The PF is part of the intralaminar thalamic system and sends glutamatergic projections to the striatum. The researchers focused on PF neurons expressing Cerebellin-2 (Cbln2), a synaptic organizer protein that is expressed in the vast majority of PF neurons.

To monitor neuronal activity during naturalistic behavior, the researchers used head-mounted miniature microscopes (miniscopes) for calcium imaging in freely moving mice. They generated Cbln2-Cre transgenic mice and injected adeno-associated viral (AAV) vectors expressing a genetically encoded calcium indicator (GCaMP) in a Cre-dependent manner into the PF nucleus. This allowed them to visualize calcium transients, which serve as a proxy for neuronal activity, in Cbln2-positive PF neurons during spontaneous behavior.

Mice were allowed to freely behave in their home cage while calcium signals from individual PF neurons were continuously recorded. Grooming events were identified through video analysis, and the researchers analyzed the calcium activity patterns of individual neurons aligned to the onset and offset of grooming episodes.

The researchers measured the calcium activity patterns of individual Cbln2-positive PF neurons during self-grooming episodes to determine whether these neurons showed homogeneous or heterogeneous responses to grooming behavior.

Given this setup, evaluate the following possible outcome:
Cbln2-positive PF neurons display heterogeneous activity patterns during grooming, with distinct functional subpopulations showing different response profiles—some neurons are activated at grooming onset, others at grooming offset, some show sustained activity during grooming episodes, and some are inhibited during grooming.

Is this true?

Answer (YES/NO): YES